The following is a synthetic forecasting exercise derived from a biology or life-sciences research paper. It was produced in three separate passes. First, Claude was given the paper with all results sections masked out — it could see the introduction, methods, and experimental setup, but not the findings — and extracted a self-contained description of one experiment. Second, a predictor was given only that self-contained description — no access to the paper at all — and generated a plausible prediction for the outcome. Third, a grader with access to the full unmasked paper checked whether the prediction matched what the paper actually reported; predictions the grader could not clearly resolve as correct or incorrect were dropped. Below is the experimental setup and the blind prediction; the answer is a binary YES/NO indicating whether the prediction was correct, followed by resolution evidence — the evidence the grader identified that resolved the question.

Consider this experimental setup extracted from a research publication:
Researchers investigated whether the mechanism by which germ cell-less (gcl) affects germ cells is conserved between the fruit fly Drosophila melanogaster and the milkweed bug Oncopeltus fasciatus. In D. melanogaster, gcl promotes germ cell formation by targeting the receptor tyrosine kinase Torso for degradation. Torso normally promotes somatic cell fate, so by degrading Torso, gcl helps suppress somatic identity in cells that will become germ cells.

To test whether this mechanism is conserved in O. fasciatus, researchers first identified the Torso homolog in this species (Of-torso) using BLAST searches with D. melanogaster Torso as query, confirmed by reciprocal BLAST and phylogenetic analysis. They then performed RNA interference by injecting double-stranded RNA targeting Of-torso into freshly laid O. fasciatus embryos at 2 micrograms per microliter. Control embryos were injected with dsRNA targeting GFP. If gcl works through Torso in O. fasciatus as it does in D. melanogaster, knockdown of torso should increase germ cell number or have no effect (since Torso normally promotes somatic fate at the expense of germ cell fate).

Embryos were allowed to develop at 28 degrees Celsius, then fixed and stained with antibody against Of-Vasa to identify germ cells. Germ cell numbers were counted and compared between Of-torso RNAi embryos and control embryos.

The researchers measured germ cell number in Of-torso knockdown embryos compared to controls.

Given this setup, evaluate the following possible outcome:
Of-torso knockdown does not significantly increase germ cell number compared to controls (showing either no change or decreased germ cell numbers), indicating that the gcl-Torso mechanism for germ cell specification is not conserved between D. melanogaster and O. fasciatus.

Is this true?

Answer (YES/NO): YES